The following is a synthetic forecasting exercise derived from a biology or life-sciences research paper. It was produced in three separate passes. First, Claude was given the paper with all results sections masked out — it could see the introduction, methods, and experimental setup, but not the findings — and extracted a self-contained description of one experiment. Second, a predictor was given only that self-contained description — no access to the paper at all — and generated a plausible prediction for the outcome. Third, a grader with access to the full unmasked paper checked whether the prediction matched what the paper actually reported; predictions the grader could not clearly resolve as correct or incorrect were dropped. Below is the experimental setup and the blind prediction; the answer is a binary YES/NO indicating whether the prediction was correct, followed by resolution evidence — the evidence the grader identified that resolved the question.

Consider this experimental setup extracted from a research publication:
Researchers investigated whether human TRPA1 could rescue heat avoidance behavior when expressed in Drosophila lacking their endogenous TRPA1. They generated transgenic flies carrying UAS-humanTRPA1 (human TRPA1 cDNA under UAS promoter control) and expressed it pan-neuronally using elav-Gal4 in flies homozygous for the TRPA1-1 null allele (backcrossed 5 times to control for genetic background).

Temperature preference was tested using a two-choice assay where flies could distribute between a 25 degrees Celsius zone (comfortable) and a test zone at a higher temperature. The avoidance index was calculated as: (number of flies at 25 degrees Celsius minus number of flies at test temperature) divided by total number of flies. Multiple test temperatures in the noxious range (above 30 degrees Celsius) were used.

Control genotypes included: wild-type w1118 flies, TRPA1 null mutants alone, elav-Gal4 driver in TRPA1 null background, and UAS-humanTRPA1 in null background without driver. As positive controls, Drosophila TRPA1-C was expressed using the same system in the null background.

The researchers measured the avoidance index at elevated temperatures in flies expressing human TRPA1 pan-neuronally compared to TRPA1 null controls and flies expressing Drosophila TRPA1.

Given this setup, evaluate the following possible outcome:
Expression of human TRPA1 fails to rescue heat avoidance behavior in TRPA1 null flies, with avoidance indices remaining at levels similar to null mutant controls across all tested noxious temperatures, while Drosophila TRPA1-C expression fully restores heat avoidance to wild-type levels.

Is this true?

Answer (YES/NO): NO